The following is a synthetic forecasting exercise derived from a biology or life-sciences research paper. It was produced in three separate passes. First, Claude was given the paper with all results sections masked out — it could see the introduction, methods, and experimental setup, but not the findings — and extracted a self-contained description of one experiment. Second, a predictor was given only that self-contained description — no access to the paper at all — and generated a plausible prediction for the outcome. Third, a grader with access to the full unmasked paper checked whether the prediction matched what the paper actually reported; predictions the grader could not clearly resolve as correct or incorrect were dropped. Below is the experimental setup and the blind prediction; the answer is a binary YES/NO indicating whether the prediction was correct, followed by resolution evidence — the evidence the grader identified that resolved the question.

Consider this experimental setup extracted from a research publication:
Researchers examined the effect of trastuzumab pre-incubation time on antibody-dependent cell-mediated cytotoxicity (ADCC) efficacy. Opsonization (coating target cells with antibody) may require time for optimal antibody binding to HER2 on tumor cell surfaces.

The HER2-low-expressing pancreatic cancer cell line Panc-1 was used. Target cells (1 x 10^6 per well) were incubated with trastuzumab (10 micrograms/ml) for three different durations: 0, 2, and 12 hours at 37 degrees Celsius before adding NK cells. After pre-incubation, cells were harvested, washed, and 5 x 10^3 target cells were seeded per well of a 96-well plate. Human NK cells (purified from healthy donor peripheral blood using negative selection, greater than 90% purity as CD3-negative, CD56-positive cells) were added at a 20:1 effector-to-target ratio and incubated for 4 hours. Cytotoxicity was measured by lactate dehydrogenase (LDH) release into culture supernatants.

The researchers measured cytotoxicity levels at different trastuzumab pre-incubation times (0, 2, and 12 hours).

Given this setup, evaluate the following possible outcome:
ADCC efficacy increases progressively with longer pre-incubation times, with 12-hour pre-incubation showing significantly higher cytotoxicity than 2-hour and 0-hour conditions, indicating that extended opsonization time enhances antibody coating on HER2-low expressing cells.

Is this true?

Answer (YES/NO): NO